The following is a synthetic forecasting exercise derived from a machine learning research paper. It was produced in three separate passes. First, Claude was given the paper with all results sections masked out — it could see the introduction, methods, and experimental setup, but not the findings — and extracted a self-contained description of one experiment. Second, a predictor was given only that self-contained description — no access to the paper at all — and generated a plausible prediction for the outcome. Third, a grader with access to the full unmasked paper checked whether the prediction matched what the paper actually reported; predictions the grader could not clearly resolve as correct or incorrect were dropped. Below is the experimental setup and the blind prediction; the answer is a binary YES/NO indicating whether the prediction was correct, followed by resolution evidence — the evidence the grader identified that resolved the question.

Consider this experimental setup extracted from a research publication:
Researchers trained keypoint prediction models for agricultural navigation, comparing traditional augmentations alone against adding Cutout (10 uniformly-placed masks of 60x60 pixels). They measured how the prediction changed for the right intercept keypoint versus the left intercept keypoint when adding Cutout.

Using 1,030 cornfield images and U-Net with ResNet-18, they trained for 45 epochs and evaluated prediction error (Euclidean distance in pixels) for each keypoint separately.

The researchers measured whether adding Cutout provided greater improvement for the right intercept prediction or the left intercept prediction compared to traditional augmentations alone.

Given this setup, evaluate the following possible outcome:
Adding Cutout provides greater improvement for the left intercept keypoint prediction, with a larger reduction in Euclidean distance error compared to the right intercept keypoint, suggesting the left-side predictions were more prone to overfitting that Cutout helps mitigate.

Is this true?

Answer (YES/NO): NO